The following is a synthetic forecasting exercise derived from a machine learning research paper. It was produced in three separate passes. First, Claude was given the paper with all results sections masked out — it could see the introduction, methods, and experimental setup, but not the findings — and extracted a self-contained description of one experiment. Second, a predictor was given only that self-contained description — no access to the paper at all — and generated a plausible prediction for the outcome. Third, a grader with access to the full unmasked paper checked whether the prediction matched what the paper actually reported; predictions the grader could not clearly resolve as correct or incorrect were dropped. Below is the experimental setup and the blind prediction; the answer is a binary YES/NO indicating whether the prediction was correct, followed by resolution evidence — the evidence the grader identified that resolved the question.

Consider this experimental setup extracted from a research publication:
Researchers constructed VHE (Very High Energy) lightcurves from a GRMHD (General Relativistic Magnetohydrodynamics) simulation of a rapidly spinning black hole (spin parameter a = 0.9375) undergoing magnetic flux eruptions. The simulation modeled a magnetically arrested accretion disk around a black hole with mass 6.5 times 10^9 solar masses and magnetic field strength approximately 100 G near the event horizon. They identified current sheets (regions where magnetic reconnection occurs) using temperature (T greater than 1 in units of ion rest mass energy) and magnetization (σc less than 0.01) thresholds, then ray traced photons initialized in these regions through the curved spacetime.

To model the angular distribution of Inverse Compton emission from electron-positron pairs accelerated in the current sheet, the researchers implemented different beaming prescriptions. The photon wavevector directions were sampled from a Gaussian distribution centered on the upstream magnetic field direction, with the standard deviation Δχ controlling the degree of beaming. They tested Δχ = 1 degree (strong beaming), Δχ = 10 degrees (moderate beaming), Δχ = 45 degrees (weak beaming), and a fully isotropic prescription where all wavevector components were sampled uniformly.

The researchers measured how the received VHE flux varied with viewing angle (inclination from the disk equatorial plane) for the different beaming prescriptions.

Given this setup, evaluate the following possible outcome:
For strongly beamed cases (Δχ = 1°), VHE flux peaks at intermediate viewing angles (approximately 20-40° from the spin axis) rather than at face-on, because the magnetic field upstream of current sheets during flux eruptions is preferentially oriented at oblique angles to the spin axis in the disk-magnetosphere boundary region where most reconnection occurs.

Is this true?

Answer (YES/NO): NO